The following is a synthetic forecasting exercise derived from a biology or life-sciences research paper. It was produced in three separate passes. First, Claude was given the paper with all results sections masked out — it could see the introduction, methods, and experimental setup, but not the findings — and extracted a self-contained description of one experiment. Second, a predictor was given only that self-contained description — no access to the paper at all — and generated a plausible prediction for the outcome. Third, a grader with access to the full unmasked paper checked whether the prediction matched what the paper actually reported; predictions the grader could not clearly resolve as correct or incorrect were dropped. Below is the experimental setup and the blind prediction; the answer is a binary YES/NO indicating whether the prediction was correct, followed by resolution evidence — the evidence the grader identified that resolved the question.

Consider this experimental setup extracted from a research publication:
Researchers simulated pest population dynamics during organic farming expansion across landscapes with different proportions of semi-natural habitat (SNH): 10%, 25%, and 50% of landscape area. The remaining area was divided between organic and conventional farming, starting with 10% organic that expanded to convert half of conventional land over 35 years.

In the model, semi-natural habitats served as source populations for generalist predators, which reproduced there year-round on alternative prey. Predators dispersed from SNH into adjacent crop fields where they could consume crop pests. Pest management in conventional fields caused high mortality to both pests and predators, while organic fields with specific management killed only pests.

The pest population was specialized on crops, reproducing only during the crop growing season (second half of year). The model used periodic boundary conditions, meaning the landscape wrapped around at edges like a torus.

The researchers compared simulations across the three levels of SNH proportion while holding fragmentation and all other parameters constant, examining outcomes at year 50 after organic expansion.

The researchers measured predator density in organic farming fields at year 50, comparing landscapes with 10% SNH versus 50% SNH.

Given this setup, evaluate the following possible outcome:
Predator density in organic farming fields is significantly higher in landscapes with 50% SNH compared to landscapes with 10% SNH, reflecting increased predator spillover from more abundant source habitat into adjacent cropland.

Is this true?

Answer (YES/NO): YES